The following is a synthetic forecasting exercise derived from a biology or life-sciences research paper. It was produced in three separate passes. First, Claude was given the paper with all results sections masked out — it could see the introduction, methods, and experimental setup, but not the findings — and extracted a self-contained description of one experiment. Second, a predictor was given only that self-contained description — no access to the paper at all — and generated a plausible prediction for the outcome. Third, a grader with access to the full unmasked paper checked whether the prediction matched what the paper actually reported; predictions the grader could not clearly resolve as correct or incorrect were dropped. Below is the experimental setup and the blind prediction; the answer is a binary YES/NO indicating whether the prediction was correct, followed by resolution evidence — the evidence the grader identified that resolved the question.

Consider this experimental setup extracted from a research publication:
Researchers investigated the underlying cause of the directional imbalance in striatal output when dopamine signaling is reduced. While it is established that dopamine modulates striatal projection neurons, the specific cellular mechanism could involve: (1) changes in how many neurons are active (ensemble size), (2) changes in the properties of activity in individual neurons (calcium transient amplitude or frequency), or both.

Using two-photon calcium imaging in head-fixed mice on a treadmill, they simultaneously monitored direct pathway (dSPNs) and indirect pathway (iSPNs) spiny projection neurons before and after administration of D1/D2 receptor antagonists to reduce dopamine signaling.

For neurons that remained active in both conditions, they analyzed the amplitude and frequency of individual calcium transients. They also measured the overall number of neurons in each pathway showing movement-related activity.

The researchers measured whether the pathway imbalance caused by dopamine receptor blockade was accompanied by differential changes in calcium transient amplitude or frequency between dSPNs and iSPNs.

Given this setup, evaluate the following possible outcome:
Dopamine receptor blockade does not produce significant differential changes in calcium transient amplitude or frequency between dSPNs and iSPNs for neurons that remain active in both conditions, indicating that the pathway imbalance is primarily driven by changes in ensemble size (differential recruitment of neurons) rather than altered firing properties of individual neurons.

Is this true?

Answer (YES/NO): YES